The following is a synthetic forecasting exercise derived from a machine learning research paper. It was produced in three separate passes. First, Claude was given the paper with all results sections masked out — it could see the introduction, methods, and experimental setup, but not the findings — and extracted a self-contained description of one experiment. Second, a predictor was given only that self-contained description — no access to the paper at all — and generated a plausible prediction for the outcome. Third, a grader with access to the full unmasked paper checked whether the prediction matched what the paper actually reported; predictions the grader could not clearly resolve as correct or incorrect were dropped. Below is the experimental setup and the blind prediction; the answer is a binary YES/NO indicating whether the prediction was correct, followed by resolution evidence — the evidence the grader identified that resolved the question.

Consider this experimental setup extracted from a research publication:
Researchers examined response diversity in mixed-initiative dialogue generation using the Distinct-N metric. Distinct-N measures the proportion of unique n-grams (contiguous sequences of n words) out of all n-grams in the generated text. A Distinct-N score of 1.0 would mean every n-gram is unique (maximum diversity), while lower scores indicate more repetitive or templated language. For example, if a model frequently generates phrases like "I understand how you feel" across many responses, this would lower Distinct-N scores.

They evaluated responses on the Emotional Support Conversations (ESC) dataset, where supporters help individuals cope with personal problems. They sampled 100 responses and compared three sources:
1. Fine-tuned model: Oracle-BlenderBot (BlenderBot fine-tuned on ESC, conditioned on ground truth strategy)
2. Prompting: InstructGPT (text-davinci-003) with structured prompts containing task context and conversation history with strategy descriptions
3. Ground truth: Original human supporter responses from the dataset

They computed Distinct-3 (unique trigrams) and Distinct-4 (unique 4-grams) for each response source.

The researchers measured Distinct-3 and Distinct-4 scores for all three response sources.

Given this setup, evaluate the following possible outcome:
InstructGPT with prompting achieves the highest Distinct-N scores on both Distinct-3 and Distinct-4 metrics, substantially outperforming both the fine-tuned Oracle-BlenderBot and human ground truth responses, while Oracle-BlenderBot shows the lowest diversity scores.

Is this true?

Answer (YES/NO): NO